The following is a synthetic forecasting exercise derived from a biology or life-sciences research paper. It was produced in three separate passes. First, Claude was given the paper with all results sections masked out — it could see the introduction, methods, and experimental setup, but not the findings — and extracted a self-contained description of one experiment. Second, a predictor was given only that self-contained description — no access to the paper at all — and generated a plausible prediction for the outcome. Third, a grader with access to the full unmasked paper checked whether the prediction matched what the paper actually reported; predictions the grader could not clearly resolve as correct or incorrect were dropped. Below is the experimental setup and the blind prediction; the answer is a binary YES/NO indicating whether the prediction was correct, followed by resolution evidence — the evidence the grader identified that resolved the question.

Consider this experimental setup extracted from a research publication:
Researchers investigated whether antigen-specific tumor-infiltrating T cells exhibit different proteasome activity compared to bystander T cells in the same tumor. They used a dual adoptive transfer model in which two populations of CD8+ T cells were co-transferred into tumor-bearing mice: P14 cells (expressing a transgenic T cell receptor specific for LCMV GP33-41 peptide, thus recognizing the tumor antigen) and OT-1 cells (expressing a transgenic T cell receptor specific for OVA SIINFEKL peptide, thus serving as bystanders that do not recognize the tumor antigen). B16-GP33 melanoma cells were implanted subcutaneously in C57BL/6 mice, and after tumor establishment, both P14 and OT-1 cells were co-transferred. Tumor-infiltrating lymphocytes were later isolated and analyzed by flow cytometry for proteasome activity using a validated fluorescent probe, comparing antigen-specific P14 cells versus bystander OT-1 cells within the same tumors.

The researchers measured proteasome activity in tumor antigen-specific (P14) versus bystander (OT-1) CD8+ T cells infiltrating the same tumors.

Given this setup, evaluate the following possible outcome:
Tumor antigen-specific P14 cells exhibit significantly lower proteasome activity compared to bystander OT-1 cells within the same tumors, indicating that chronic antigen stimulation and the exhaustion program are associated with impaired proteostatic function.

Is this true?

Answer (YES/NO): NO